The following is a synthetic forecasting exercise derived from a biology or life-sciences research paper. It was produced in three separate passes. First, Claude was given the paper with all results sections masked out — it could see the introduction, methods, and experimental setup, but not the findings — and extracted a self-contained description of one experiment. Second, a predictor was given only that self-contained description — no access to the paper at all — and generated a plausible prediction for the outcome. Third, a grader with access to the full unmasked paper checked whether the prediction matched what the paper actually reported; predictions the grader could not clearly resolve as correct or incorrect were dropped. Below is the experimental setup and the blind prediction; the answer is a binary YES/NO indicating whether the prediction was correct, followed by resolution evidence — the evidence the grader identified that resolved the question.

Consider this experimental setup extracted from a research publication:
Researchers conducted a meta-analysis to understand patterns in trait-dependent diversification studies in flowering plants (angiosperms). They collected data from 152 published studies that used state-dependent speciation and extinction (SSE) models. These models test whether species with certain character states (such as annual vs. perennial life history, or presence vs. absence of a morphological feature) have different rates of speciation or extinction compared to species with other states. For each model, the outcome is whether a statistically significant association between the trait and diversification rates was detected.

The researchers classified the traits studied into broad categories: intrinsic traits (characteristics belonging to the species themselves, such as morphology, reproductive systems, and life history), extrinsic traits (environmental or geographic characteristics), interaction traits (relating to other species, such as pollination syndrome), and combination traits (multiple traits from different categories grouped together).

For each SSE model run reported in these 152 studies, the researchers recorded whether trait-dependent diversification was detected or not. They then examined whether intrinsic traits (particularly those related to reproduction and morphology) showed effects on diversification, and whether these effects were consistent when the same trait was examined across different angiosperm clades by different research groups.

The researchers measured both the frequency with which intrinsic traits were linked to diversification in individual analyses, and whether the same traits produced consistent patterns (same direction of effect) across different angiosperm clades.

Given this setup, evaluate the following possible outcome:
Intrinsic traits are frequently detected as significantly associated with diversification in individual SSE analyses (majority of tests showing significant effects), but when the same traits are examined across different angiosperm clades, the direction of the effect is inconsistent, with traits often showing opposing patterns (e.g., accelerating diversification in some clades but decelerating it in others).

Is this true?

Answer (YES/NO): YES